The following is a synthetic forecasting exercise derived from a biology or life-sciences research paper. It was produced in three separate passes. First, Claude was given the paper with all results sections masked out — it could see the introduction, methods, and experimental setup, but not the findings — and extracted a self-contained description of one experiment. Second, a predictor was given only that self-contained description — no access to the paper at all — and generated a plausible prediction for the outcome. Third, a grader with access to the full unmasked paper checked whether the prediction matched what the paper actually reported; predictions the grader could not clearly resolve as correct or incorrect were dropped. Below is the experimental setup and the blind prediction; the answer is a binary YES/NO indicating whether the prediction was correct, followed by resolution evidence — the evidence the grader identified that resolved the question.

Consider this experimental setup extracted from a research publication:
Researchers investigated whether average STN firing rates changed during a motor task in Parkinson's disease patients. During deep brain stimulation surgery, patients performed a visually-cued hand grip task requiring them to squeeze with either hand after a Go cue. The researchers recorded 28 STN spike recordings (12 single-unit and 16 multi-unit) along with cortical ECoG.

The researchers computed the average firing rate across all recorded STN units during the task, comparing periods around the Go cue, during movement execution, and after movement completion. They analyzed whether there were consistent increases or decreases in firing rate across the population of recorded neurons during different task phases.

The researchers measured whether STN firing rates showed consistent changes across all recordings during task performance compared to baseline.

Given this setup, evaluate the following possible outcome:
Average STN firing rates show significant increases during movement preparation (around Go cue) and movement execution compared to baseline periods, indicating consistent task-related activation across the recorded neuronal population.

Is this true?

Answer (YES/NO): NO